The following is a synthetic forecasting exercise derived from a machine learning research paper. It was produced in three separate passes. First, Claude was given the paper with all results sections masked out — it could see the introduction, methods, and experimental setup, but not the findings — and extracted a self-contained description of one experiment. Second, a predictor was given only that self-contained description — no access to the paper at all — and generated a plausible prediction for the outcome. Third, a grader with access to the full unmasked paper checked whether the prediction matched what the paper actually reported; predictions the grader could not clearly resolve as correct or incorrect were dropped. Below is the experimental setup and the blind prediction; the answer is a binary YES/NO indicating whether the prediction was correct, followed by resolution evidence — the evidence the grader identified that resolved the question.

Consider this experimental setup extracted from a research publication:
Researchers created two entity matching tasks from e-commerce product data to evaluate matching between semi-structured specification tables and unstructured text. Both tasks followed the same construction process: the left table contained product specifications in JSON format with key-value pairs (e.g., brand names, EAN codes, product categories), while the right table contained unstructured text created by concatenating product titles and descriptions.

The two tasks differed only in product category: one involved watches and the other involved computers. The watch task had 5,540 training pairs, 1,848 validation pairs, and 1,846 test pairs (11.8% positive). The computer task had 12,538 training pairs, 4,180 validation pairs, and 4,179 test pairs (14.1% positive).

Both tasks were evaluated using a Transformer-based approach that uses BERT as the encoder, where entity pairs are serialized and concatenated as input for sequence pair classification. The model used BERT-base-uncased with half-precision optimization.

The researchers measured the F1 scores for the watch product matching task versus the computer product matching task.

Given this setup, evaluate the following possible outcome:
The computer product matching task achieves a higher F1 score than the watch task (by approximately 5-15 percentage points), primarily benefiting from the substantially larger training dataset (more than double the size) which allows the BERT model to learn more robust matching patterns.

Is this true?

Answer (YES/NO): NO